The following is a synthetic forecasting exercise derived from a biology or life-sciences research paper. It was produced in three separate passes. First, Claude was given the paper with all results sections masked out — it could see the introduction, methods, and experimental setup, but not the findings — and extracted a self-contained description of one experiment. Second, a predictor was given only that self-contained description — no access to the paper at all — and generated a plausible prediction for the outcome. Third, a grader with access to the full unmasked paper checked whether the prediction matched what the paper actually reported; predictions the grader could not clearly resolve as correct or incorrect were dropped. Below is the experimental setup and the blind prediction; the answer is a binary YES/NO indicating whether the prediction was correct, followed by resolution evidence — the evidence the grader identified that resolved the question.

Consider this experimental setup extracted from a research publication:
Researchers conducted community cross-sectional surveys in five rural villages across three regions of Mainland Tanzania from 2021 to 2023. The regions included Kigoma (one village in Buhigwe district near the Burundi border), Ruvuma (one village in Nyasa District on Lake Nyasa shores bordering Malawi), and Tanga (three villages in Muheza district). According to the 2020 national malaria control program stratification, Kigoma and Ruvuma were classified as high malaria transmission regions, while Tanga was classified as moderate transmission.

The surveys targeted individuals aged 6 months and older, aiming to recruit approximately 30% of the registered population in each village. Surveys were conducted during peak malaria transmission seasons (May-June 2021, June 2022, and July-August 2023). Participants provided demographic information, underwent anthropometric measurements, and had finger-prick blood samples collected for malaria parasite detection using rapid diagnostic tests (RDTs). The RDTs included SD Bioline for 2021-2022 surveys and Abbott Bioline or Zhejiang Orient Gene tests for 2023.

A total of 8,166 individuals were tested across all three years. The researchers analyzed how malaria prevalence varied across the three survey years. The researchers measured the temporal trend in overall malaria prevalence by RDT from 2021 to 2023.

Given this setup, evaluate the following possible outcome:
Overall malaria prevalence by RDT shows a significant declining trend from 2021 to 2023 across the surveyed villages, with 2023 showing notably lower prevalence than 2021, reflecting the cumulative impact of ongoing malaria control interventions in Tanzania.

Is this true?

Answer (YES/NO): NO